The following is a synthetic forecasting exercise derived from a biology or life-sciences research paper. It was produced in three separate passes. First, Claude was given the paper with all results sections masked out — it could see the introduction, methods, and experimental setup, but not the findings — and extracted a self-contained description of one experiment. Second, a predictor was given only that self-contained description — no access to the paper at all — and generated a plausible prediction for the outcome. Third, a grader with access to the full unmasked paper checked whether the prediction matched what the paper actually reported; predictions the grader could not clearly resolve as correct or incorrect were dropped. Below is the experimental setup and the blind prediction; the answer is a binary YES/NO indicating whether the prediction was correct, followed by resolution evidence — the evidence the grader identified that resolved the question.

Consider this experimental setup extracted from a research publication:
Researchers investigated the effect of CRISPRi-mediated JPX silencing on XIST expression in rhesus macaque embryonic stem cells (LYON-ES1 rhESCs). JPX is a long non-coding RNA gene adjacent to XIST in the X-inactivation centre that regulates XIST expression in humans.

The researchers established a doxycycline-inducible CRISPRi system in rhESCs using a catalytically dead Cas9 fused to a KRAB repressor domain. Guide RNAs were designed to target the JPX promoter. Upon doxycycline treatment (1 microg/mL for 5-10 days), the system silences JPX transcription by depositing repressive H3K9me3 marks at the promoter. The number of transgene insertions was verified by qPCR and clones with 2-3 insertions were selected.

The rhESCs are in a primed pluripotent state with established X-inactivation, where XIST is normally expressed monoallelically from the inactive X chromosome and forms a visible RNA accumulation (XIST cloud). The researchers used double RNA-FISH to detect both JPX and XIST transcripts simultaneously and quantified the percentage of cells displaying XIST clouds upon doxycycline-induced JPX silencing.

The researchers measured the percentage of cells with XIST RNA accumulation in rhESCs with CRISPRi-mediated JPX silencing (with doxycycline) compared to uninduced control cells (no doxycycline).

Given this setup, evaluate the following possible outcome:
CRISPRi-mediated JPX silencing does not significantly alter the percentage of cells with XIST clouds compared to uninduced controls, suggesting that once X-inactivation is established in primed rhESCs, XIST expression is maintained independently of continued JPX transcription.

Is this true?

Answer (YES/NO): YES